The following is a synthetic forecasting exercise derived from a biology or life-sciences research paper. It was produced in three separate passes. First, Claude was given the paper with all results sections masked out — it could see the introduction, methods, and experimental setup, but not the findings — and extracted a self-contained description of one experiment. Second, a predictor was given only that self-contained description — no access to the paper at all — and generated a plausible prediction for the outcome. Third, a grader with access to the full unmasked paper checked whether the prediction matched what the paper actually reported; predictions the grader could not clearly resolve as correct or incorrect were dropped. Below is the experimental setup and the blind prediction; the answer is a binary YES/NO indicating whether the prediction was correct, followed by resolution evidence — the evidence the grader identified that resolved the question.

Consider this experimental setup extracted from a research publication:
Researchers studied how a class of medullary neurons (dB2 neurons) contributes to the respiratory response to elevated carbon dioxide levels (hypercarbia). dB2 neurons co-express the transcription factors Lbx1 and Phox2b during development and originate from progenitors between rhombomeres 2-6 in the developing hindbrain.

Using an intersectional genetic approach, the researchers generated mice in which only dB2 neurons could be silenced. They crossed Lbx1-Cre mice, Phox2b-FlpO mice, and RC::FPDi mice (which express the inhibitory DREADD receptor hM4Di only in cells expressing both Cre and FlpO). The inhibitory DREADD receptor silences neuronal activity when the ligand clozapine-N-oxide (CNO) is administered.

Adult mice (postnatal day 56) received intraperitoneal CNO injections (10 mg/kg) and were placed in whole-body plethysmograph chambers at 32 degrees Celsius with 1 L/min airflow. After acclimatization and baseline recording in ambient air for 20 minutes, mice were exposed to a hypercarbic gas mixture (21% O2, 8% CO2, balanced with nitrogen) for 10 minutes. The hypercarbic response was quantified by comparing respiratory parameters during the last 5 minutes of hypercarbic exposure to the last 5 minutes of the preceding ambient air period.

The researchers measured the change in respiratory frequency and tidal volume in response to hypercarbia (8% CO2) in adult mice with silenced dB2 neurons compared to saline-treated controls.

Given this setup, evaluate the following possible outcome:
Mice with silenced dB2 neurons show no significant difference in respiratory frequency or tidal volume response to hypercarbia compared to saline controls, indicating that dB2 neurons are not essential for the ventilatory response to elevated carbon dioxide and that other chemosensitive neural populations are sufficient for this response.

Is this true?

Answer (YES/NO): NO